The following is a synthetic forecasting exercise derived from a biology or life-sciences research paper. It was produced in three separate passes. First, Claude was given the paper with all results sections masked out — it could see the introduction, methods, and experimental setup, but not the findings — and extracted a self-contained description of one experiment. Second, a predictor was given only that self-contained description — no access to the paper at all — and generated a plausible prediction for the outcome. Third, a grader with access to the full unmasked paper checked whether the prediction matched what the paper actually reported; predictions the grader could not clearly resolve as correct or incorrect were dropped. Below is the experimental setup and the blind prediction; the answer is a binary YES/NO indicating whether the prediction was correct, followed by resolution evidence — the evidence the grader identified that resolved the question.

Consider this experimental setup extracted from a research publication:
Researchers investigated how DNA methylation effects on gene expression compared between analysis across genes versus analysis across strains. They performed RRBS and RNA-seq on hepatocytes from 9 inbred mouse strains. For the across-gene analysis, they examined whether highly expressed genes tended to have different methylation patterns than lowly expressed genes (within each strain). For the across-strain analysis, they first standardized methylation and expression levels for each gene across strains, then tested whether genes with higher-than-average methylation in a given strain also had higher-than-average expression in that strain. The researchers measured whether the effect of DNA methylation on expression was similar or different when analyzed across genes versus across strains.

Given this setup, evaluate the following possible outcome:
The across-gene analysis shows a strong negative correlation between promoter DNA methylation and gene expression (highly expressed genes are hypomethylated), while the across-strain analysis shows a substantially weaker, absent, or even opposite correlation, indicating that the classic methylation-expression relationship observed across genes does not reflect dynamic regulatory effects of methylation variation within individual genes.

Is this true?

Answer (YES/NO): YES